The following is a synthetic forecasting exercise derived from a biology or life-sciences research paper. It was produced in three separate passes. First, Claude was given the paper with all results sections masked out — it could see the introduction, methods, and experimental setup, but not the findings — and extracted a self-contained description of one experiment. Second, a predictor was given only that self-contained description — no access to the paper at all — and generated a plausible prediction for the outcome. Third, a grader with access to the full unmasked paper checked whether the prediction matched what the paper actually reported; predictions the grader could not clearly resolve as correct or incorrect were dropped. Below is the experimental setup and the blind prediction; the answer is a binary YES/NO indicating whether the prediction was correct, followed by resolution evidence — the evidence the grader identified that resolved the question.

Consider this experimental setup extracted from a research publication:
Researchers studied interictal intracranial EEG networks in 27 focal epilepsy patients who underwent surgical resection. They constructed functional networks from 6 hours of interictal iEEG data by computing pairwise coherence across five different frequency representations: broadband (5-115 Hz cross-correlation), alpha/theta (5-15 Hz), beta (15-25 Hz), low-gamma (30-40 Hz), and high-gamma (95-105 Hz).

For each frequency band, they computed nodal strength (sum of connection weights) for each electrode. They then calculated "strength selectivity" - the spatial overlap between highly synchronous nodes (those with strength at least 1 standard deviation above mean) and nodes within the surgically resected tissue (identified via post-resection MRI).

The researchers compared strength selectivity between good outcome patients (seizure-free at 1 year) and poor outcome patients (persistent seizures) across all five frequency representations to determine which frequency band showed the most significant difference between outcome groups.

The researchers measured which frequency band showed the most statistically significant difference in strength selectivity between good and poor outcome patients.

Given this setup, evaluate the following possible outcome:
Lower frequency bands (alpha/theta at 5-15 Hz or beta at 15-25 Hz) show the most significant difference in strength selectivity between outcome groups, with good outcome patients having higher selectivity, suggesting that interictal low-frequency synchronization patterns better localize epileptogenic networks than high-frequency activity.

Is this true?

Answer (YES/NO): YES